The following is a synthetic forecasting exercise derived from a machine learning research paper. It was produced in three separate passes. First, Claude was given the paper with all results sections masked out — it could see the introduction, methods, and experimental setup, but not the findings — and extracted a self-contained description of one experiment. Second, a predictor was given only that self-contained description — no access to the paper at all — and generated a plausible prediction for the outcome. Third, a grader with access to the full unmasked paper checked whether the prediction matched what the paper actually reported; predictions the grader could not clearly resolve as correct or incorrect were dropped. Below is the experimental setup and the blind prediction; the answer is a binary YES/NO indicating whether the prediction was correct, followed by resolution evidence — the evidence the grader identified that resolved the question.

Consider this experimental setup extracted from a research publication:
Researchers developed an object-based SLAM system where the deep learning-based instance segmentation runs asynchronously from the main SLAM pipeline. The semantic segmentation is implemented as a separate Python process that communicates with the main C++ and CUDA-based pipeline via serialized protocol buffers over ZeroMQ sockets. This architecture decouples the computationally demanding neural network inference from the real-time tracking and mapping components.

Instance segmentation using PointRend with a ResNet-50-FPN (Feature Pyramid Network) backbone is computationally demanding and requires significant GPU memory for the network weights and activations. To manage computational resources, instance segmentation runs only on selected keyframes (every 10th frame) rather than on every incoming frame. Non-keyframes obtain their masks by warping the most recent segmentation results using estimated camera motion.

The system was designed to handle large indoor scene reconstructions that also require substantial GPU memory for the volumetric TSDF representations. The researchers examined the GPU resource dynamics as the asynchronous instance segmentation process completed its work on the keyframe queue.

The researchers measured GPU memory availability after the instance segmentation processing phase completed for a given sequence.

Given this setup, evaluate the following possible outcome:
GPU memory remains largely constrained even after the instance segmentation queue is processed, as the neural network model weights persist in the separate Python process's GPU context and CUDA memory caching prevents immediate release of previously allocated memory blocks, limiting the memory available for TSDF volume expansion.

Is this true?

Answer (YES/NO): NO